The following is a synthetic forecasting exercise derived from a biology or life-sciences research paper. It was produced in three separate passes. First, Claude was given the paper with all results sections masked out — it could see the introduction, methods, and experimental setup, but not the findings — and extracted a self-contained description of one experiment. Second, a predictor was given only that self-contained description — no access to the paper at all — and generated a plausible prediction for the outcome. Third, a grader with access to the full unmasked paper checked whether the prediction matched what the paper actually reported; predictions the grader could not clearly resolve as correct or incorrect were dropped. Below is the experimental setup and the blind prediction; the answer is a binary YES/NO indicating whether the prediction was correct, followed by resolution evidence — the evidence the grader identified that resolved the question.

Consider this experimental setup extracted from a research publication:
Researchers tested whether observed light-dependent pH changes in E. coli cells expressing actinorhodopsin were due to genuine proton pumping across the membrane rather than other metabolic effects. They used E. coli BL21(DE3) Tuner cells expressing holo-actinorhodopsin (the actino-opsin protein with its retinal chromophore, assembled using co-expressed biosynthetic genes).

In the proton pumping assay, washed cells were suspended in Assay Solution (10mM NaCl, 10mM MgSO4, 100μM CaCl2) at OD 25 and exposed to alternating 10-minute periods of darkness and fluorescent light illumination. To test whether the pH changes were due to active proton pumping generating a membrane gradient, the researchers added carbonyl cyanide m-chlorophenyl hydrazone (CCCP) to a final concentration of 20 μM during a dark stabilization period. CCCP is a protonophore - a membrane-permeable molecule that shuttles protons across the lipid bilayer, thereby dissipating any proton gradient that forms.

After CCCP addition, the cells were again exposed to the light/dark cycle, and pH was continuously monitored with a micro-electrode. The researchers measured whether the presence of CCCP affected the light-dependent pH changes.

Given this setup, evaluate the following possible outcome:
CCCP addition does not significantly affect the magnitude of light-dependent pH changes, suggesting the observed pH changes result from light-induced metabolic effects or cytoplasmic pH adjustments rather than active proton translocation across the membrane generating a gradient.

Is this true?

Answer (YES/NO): NO